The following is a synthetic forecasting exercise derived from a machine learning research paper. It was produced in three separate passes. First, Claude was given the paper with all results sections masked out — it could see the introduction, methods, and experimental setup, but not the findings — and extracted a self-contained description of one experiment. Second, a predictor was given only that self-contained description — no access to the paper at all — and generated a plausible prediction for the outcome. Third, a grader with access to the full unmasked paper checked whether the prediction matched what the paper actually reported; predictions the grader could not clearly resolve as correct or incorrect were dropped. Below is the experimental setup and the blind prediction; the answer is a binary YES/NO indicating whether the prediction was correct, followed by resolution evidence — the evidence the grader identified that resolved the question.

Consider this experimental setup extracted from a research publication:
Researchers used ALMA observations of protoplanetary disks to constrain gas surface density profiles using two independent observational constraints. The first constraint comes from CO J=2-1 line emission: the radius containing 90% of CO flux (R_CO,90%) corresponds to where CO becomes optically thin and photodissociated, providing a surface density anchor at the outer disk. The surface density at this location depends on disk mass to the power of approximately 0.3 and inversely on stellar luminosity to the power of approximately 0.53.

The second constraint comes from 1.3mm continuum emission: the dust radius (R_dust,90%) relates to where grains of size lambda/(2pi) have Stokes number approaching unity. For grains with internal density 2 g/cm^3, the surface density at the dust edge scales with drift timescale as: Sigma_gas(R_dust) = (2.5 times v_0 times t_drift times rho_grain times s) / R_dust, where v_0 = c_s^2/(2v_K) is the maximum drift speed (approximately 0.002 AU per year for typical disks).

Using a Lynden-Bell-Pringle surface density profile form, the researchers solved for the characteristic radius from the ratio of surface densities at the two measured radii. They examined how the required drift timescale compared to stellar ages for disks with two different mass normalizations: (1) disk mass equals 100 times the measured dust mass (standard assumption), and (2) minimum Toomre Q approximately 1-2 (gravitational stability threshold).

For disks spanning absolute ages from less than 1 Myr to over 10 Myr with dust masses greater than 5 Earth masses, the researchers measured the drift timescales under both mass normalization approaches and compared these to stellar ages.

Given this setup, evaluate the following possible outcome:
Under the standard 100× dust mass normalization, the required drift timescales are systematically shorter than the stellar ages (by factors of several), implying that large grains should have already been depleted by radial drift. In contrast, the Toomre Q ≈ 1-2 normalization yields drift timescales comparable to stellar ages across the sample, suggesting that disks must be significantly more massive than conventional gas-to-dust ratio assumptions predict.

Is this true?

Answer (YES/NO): YES